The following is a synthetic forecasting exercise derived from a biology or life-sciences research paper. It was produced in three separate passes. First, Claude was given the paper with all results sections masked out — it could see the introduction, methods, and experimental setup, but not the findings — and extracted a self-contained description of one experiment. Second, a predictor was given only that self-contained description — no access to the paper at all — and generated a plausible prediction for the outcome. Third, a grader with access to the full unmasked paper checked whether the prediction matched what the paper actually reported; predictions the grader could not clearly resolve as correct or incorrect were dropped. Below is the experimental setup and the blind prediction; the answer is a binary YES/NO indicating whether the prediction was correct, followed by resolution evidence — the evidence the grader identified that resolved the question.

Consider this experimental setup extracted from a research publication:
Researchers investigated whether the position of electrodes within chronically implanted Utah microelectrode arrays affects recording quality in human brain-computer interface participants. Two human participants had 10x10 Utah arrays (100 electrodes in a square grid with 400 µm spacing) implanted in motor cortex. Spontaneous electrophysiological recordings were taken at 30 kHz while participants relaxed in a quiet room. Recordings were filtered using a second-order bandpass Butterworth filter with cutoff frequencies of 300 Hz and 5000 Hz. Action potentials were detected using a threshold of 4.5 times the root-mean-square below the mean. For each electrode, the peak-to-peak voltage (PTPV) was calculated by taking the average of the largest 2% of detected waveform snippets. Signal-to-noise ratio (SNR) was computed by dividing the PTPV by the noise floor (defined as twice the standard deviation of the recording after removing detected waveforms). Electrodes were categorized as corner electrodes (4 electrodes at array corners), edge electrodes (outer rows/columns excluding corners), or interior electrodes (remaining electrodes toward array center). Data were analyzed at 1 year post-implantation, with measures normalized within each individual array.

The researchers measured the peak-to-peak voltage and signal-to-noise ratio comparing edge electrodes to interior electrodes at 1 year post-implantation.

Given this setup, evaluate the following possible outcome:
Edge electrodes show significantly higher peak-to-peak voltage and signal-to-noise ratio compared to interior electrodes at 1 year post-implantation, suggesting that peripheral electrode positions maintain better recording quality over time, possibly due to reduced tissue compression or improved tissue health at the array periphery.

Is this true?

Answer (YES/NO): NO